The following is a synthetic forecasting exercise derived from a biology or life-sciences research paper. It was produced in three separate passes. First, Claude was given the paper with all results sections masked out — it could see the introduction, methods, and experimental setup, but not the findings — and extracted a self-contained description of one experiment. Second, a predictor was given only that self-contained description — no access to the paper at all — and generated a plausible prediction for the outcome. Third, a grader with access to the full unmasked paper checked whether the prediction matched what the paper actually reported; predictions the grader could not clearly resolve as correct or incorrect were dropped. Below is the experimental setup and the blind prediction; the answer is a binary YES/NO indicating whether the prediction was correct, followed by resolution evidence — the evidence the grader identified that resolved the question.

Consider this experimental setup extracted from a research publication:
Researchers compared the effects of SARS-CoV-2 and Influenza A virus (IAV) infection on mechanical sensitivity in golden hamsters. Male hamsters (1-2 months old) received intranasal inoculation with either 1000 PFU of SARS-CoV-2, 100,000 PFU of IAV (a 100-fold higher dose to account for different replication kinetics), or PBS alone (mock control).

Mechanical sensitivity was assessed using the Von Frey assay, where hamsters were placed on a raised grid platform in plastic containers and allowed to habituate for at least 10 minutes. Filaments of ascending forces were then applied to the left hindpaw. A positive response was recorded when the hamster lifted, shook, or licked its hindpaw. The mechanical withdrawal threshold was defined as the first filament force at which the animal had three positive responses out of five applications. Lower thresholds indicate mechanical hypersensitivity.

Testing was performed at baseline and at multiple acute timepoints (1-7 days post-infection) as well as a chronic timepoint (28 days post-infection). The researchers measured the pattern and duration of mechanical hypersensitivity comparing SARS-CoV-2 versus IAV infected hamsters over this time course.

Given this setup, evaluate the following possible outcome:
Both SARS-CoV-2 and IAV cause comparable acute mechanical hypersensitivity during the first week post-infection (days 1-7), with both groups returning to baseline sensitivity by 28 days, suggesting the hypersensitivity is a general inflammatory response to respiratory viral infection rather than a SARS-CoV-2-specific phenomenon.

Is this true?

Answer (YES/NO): NO